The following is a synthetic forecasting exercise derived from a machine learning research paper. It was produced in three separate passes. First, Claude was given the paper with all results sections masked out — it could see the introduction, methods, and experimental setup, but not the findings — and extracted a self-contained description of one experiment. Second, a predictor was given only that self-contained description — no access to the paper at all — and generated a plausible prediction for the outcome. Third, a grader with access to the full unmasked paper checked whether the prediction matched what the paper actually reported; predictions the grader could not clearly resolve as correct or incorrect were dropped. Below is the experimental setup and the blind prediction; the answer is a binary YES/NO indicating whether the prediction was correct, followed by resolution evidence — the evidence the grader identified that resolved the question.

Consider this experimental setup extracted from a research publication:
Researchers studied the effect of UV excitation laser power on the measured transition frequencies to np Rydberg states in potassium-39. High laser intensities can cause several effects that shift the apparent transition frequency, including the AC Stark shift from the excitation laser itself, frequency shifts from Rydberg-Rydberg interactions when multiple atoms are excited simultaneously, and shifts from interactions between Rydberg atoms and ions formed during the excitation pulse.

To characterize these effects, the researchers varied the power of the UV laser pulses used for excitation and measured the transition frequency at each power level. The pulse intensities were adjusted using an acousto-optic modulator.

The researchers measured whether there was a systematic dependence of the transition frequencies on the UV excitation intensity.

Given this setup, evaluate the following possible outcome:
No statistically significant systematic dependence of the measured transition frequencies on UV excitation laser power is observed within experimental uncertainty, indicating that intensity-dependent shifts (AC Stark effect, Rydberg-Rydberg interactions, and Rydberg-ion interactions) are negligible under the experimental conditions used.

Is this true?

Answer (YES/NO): YES